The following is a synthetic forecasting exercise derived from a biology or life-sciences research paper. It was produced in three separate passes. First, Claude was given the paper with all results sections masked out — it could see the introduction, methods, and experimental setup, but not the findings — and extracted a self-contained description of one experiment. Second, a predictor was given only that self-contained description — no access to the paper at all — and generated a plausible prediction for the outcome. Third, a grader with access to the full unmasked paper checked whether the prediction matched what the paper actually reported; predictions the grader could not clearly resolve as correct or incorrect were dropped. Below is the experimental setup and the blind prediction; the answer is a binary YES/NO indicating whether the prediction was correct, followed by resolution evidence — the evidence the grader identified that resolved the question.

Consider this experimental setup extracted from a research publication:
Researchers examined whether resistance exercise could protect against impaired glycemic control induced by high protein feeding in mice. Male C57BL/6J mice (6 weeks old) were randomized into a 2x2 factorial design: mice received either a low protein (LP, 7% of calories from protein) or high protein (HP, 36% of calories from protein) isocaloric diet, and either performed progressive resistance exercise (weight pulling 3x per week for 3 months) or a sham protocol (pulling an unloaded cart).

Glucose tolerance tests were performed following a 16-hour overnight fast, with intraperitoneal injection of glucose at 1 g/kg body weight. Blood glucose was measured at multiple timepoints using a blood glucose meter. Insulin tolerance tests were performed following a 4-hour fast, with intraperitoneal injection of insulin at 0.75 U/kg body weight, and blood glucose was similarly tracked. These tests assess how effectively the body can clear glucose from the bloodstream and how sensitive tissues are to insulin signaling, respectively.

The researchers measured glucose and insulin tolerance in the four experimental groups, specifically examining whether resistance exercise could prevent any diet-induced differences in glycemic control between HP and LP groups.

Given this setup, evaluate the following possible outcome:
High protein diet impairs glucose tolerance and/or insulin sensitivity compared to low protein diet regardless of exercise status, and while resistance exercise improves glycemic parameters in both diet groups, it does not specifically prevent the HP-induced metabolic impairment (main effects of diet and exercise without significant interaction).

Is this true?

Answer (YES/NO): NO